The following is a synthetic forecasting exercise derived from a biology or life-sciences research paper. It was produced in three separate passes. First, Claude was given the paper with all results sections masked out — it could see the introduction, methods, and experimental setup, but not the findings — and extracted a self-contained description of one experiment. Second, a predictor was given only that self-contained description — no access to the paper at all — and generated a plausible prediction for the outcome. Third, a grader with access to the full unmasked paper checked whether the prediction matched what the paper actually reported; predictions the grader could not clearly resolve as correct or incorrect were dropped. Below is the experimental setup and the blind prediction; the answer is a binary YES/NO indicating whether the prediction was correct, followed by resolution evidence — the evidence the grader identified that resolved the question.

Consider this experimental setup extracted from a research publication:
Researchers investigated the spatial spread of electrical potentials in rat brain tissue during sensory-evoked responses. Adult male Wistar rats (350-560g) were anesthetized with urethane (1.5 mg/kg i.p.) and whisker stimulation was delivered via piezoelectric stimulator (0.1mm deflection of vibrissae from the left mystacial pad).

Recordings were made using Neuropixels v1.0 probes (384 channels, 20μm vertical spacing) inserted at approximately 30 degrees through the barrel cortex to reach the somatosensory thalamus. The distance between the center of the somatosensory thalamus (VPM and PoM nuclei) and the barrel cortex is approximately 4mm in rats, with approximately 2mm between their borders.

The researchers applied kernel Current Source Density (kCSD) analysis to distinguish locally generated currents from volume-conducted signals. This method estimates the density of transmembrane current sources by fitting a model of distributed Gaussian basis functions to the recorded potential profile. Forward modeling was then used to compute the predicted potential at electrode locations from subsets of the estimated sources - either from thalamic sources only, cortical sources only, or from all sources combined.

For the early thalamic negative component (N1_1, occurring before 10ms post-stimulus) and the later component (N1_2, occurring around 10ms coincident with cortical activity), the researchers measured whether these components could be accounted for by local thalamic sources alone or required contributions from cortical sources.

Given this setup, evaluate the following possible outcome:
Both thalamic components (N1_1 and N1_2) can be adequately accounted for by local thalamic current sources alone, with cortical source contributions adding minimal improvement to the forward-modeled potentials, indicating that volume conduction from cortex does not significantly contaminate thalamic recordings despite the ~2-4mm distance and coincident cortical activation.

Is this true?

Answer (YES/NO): NO